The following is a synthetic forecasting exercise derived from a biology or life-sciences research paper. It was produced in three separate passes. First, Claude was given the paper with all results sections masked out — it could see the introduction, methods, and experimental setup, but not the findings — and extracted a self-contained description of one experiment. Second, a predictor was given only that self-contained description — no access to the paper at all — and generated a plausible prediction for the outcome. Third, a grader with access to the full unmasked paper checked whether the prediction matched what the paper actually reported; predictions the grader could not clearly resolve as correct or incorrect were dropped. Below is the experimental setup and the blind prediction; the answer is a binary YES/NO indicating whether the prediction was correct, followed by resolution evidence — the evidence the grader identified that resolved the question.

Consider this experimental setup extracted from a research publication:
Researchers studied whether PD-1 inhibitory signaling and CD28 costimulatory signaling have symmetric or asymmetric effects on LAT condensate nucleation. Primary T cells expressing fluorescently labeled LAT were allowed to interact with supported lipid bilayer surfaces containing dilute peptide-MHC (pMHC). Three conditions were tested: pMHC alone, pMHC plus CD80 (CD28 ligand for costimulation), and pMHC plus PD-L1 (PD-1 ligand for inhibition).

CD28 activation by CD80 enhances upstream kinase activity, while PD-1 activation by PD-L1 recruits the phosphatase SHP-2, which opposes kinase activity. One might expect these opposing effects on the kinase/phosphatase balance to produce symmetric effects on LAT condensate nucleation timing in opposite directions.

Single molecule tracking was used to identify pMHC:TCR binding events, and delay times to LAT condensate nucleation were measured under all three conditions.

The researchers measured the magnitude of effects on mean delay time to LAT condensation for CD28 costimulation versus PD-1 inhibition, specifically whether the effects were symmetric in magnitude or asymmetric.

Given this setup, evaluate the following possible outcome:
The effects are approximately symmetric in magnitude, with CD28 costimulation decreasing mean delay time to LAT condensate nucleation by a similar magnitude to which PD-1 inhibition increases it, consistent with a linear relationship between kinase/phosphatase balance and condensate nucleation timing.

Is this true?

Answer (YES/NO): NO